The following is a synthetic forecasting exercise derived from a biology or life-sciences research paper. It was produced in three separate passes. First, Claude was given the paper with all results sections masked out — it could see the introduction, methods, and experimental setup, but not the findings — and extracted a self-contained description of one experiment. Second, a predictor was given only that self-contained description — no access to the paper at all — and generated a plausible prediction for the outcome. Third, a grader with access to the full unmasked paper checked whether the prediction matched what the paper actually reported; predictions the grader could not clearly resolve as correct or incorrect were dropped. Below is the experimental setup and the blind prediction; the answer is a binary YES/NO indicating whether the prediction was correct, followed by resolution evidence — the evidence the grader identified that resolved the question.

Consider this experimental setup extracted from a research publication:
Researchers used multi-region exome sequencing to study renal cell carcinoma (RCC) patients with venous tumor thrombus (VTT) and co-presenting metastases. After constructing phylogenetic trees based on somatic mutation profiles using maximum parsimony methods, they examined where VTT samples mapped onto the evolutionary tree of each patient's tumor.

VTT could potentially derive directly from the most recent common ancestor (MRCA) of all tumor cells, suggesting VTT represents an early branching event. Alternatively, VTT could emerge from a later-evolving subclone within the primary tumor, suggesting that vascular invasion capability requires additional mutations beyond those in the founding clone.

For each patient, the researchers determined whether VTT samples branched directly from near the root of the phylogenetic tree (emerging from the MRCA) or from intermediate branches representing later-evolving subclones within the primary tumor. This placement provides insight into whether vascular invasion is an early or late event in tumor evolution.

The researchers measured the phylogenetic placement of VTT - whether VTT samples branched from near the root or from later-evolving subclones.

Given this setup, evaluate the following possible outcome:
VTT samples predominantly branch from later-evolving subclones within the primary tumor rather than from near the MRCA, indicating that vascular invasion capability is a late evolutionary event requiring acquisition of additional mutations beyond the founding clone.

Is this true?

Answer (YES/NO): YES